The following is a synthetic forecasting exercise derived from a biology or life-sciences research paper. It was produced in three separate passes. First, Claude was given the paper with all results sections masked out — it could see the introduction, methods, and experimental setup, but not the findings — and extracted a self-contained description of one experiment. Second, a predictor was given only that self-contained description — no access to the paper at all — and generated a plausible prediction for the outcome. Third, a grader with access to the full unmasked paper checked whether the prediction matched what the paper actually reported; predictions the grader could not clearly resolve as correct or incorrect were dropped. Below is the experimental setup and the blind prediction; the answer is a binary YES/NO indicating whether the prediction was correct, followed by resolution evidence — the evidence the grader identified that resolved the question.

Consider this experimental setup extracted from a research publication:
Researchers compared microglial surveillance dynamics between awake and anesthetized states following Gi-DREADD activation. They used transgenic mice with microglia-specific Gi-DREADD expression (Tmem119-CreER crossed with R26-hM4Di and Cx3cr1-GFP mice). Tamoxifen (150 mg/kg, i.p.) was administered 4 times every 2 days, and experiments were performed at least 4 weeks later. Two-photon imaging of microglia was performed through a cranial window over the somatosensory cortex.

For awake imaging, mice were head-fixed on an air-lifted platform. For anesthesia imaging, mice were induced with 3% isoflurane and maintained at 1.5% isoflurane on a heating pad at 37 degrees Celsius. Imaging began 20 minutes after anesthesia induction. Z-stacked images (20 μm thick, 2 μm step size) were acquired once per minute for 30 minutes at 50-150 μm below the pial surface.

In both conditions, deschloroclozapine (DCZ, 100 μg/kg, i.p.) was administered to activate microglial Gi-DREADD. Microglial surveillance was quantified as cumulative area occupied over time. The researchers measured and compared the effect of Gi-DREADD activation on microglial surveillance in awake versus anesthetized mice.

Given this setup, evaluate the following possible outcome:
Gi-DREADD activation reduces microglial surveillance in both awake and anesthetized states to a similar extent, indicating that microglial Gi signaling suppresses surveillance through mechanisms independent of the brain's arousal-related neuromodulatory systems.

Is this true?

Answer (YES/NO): YES